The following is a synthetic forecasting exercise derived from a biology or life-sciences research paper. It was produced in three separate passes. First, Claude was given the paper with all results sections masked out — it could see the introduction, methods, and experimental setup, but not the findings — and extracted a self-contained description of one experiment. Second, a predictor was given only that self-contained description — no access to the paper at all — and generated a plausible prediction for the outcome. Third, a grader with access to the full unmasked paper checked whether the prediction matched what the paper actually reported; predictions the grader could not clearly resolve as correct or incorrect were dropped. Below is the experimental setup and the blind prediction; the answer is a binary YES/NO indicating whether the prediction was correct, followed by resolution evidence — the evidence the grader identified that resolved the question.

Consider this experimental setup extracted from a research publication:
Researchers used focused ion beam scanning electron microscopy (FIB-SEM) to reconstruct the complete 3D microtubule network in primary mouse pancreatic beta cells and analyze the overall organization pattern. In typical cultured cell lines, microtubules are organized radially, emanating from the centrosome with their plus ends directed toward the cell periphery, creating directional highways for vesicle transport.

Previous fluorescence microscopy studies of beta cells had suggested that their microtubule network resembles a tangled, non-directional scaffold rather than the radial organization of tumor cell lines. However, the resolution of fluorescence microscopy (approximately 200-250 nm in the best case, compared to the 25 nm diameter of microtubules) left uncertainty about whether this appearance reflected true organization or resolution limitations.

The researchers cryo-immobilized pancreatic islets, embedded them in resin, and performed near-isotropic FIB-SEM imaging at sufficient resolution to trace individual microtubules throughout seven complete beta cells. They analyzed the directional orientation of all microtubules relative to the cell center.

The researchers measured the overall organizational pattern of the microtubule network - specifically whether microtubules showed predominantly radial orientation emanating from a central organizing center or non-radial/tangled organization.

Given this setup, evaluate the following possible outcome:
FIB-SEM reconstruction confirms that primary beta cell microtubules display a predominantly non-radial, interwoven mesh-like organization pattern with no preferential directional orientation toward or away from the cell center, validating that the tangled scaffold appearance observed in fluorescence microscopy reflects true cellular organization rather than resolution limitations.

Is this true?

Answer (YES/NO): YES